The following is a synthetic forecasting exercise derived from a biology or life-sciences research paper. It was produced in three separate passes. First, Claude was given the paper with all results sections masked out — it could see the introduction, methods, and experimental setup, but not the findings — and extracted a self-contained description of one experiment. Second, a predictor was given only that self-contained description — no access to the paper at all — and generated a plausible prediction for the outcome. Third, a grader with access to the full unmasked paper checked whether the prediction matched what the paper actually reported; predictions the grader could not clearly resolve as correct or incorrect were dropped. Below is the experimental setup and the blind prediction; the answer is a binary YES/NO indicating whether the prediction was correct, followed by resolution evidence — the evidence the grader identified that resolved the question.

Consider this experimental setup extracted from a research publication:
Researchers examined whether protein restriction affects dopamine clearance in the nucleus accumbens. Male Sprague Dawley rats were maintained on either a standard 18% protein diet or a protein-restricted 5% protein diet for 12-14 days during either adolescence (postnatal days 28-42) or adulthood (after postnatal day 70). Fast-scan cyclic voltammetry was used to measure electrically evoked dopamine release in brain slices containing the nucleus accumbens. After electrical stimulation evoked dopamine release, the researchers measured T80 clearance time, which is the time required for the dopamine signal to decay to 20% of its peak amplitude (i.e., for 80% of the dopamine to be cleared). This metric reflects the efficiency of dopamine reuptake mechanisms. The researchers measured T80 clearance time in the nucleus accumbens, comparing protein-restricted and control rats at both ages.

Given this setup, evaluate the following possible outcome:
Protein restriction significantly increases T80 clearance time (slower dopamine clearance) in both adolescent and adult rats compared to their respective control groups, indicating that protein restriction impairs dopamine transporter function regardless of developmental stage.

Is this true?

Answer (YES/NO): NO